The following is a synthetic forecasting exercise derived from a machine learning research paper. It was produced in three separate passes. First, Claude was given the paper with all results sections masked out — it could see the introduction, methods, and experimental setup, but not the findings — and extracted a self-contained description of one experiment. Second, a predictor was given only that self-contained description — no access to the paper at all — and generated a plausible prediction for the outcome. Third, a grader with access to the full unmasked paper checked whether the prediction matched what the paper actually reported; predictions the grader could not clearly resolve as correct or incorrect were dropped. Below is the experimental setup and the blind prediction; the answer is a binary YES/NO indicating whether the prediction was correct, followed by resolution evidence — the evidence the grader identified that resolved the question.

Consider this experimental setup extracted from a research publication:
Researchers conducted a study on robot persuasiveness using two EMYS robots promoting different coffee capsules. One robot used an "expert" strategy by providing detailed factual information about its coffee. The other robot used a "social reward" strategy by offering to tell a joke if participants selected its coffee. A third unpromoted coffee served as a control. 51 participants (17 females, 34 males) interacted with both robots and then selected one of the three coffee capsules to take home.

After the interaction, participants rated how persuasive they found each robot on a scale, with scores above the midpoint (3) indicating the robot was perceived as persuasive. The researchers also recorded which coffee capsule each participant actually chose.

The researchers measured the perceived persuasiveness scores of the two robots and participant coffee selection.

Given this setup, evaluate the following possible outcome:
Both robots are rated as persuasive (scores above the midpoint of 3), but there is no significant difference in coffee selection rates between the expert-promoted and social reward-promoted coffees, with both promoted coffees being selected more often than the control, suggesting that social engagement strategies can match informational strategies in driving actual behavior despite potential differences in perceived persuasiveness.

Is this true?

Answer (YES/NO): YES